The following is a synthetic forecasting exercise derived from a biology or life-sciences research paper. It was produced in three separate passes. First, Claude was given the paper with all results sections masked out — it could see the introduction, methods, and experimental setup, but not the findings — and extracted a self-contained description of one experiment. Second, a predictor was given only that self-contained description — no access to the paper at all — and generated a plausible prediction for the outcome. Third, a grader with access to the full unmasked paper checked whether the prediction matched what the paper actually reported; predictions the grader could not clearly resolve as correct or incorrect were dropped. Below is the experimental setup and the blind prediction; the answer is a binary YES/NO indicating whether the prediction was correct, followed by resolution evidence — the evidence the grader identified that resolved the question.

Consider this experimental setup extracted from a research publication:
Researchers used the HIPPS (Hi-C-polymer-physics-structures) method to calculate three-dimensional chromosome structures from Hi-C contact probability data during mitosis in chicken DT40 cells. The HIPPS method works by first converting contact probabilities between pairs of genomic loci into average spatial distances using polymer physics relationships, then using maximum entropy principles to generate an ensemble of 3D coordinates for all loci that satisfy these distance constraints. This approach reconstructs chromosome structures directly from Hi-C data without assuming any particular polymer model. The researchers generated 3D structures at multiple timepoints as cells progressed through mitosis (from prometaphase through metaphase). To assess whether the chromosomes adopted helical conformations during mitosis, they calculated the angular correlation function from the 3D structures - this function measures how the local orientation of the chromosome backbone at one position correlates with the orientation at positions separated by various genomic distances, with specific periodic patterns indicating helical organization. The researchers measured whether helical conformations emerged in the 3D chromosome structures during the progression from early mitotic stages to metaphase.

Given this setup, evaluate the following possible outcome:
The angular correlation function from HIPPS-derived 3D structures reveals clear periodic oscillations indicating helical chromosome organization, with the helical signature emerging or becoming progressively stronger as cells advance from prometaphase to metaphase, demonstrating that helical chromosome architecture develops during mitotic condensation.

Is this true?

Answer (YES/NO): YES